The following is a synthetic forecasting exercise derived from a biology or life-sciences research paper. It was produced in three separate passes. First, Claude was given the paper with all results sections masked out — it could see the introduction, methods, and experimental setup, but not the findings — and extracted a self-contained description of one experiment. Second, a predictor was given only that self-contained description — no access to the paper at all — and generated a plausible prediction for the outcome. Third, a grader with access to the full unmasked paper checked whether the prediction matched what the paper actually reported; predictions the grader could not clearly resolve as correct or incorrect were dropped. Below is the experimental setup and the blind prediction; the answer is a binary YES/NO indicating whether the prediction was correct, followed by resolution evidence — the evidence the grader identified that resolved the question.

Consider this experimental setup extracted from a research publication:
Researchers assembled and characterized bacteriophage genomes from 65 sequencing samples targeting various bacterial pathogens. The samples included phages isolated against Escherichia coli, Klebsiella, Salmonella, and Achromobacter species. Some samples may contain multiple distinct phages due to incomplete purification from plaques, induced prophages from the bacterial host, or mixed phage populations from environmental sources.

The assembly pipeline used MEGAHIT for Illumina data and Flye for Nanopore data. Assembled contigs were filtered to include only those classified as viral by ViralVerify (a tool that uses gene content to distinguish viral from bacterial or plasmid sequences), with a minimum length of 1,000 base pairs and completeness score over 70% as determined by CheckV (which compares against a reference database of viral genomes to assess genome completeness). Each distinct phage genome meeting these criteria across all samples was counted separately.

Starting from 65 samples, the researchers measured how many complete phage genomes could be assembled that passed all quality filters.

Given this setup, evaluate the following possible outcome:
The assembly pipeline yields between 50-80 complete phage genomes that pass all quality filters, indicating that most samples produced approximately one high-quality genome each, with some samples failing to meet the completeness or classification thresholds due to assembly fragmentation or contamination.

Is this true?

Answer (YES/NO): NO